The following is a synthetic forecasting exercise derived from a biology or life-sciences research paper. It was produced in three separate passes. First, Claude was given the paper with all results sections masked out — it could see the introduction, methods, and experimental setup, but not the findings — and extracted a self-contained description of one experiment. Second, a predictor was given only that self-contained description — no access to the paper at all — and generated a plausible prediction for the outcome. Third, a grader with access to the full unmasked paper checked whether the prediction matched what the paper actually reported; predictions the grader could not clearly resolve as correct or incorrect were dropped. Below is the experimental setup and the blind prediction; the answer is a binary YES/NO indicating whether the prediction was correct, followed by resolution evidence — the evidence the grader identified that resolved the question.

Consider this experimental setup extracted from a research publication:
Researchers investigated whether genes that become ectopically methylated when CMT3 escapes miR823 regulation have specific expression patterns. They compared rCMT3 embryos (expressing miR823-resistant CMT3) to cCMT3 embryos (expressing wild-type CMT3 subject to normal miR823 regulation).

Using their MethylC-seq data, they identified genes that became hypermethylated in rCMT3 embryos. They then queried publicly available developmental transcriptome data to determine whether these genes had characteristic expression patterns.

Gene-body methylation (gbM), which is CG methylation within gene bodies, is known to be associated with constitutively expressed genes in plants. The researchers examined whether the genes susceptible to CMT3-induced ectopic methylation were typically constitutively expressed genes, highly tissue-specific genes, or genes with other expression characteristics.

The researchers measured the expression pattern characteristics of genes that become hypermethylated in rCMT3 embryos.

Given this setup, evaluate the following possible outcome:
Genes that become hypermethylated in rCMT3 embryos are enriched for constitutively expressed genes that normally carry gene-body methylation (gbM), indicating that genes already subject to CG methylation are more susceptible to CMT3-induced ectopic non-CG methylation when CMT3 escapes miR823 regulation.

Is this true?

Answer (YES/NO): YES